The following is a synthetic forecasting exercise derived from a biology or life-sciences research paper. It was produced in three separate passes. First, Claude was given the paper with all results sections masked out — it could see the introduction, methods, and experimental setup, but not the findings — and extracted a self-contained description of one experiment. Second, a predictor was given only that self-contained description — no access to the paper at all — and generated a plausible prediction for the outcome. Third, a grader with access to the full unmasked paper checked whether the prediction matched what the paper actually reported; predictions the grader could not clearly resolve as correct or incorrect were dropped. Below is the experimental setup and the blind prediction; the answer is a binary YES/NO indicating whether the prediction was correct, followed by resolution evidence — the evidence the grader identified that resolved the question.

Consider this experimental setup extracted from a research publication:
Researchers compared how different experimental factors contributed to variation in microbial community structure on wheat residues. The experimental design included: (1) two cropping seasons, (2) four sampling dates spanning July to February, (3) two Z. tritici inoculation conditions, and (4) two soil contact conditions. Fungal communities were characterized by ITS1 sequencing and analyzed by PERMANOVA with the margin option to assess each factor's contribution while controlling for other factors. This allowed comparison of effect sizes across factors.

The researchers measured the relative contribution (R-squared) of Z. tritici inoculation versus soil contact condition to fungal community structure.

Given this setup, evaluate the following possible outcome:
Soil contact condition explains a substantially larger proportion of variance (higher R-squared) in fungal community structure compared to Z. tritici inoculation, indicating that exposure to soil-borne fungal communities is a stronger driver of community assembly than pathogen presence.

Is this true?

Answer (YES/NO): NO